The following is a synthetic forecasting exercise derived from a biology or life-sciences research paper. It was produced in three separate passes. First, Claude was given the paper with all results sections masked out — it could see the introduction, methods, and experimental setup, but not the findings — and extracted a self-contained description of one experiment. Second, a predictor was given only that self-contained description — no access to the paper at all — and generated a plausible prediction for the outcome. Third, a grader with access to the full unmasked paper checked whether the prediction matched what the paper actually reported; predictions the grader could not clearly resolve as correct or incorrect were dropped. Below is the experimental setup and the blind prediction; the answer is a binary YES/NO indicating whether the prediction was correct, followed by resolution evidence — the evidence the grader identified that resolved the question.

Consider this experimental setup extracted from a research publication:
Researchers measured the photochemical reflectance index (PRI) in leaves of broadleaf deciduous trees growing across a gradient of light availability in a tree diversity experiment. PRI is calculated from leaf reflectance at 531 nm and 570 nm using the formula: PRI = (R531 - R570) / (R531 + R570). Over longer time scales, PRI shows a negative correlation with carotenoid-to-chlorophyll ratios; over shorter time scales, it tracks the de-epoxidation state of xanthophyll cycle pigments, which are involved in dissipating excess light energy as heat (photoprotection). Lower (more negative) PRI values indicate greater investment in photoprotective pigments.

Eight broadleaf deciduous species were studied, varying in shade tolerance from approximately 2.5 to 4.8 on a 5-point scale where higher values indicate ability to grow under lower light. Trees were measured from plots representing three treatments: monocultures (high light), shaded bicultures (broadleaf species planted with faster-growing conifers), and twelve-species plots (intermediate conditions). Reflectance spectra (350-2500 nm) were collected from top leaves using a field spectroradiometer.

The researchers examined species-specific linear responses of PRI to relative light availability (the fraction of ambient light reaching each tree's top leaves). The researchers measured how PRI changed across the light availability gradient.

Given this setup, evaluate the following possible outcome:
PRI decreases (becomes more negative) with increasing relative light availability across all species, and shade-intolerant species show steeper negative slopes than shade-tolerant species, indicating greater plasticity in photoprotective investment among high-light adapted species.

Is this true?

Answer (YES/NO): NO